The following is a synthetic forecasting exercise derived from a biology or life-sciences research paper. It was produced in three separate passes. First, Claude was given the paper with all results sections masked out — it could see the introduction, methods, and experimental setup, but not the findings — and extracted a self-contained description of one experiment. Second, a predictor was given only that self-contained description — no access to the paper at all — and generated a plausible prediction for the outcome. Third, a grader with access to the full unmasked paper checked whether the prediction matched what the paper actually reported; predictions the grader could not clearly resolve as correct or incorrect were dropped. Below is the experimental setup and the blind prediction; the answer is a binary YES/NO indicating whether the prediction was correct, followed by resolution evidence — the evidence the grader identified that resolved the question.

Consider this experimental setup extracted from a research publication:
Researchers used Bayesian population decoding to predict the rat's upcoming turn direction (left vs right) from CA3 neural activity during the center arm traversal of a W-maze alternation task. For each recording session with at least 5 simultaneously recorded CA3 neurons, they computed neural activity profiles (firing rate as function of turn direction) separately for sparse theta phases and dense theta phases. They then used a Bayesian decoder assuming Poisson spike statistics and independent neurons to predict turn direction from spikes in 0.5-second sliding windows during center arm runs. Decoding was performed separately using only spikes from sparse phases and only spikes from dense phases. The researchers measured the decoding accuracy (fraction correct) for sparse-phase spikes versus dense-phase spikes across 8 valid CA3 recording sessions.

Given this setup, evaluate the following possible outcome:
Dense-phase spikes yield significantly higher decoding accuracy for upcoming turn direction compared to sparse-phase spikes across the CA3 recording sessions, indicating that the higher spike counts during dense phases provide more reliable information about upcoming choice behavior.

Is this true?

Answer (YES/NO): NO